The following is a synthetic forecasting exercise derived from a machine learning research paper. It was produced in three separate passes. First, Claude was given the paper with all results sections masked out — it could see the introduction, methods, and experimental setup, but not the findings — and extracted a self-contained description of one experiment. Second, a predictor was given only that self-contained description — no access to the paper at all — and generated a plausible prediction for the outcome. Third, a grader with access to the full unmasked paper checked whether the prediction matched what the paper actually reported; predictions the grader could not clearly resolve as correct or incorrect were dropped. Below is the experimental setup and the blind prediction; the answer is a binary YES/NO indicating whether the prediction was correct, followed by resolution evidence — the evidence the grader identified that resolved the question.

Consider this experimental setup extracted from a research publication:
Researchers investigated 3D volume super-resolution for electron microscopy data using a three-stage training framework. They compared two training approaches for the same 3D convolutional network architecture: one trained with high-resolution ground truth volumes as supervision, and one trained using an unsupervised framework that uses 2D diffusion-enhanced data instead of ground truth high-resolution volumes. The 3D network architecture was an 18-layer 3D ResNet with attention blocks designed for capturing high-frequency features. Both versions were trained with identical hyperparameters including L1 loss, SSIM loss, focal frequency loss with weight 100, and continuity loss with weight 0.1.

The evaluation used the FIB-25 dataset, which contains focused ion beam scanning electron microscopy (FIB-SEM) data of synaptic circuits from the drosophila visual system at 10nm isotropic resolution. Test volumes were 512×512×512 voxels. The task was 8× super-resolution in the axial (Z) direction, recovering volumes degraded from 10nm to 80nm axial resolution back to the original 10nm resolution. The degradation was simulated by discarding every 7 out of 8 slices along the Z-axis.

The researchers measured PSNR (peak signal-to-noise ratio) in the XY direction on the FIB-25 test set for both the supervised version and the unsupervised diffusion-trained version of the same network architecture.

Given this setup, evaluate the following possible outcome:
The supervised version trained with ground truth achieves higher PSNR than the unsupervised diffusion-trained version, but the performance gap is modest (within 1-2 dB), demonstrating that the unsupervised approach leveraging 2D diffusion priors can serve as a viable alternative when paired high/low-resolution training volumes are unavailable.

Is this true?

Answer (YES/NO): YES